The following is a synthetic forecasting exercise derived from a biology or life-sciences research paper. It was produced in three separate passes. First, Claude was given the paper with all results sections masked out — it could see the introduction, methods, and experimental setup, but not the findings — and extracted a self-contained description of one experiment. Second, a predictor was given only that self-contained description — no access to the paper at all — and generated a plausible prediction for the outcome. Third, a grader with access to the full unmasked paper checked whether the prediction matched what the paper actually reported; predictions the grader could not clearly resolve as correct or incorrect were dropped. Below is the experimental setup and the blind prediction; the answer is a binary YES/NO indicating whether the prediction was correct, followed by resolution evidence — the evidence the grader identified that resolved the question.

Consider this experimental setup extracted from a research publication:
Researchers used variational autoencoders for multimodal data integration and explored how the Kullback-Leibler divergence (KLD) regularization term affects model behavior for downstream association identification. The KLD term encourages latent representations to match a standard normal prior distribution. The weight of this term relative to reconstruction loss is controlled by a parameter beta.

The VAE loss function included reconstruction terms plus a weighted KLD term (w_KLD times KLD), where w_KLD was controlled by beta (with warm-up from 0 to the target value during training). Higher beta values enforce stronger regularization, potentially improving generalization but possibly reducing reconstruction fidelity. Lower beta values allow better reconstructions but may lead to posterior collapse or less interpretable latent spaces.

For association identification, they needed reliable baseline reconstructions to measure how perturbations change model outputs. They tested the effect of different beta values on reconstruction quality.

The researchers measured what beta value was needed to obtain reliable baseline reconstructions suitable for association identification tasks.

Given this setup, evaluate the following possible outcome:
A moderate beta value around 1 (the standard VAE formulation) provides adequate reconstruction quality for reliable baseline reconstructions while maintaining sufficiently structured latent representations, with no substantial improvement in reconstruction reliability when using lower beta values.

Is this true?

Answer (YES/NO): NO